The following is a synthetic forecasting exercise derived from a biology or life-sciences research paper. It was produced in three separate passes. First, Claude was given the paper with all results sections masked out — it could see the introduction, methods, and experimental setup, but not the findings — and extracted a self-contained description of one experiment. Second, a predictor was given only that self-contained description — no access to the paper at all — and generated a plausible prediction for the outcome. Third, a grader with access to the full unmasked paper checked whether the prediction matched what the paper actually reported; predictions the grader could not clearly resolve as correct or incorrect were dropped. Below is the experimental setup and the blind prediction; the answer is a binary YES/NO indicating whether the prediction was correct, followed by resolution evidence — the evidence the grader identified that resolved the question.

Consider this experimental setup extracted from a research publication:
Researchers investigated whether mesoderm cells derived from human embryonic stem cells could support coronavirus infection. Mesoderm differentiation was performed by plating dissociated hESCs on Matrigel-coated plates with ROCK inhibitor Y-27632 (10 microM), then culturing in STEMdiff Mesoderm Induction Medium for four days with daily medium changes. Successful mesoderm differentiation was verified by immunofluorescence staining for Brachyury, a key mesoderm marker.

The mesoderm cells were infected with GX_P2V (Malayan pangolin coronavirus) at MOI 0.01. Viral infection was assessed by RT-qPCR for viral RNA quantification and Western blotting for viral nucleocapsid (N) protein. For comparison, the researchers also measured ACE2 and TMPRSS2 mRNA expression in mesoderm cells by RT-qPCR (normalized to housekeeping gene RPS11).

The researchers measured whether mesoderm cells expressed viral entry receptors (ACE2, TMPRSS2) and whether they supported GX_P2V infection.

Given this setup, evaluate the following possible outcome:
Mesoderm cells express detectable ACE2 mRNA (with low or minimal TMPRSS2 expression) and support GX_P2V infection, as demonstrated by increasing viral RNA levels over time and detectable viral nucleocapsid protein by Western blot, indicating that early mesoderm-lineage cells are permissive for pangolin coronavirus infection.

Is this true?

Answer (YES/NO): NO